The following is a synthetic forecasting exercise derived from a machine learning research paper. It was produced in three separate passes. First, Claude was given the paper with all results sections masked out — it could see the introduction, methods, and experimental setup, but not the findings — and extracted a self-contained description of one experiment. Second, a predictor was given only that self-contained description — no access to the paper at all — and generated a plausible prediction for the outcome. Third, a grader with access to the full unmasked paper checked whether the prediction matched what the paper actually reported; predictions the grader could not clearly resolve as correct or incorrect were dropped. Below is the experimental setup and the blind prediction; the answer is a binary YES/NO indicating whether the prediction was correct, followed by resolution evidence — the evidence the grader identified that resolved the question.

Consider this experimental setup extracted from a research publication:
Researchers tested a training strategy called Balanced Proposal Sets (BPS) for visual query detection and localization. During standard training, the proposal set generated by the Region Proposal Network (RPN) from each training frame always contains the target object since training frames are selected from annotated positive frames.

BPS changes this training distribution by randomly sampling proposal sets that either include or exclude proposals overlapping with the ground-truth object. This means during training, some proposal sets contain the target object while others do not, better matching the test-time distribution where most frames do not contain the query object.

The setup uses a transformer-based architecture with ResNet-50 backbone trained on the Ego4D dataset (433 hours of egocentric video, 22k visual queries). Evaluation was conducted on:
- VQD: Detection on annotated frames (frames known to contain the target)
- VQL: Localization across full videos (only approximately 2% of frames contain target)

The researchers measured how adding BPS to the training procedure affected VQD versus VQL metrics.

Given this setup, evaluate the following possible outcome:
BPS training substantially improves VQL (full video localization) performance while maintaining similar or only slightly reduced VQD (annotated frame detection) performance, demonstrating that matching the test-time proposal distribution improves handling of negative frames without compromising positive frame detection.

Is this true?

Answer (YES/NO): NO